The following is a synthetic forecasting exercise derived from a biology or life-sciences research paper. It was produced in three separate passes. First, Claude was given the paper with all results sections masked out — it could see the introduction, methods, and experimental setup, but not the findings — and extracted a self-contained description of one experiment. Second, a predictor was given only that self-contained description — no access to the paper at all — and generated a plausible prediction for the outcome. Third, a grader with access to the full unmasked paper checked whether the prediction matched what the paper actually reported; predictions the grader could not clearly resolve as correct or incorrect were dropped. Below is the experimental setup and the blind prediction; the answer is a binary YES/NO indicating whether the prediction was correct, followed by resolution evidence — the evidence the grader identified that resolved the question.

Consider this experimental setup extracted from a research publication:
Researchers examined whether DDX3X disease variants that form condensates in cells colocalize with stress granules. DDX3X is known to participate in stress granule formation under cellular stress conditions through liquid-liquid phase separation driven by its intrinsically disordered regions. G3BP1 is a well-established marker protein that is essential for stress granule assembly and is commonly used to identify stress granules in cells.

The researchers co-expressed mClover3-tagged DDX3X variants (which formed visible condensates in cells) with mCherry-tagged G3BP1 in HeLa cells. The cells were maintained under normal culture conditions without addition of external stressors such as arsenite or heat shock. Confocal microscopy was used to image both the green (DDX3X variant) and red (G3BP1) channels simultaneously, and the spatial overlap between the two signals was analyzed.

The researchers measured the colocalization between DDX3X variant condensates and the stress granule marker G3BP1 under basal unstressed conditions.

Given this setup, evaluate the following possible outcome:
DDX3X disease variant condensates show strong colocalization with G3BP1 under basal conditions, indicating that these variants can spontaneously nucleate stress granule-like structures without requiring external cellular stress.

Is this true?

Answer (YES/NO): NO